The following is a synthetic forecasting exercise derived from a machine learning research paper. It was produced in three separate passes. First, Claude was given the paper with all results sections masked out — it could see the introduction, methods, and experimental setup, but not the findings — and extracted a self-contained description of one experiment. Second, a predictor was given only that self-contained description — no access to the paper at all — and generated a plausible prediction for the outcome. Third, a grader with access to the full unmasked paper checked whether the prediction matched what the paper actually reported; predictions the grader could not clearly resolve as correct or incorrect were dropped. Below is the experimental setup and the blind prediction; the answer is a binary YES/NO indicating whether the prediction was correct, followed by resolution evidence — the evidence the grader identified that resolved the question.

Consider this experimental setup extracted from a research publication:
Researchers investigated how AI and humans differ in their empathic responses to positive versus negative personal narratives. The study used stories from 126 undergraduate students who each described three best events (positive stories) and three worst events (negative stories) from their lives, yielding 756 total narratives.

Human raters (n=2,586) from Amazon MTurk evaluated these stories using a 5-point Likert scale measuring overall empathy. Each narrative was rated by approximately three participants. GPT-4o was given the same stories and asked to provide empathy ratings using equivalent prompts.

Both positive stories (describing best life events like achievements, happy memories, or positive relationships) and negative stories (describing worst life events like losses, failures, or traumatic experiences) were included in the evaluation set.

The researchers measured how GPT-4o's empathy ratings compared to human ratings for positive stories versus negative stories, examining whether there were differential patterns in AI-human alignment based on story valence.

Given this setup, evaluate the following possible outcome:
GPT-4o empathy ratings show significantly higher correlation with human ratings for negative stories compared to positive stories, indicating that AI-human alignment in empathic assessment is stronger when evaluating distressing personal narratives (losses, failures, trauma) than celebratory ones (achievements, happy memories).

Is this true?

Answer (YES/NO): YES